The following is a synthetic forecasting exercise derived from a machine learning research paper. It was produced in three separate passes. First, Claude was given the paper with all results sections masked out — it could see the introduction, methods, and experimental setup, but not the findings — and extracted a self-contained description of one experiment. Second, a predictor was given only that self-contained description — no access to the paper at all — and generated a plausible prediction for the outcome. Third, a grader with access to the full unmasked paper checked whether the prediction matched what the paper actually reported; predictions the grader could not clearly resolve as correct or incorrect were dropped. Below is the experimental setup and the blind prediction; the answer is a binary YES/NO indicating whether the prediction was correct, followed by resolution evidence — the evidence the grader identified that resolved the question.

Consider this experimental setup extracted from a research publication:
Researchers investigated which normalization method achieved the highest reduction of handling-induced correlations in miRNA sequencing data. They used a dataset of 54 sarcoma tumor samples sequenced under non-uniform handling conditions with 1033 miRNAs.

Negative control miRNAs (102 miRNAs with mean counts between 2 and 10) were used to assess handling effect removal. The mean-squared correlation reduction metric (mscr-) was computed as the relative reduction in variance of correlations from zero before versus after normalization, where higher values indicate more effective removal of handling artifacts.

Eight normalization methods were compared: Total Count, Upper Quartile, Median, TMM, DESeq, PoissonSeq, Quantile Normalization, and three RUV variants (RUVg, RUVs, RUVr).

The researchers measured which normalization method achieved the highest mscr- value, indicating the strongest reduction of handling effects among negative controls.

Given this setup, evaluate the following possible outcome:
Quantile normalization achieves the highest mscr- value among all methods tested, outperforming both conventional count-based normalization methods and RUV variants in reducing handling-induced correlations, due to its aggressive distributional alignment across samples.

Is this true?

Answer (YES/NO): NO